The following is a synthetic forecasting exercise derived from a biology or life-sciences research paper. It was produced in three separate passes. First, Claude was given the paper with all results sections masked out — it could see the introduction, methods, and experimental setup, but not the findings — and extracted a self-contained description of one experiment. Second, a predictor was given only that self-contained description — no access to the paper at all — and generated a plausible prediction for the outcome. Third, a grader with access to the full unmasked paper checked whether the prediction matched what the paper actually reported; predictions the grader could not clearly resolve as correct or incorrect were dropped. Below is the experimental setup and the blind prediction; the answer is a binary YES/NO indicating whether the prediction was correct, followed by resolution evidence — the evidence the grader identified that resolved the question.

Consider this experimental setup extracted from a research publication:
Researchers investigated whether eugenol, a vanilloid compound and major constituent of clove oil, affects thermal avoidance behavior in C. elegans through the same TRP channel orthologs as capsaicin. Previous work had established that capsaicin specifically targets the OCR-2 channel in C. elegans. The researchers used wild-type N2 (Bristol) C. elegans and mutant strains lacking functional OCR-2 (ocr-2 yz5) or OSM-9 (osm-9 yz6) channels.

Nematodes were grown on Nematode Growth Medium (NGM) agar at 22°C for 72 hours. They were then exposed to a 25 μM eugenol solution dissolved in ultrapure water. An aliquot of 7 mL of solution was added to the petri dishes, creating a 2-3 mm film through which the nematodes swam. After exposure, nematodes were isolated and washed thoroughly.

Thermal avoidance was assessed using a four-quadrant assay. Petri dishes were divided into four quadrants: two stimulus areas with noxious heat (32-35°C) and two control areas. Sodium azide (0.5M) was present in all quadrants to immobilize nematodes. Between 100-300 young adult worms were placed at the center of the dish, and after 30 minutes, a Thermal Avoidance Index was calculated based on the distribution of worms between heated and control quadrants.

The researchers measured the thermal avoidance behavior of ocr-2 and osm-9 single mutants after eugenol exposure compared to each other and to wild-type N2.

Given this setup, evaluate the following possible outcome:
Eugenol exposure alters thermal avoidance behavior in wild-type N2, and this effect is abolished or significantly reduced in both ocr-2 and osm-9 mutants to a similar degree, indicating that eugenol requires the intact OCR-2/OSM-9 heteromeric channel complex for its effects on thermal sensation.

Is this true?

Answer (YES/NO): NO